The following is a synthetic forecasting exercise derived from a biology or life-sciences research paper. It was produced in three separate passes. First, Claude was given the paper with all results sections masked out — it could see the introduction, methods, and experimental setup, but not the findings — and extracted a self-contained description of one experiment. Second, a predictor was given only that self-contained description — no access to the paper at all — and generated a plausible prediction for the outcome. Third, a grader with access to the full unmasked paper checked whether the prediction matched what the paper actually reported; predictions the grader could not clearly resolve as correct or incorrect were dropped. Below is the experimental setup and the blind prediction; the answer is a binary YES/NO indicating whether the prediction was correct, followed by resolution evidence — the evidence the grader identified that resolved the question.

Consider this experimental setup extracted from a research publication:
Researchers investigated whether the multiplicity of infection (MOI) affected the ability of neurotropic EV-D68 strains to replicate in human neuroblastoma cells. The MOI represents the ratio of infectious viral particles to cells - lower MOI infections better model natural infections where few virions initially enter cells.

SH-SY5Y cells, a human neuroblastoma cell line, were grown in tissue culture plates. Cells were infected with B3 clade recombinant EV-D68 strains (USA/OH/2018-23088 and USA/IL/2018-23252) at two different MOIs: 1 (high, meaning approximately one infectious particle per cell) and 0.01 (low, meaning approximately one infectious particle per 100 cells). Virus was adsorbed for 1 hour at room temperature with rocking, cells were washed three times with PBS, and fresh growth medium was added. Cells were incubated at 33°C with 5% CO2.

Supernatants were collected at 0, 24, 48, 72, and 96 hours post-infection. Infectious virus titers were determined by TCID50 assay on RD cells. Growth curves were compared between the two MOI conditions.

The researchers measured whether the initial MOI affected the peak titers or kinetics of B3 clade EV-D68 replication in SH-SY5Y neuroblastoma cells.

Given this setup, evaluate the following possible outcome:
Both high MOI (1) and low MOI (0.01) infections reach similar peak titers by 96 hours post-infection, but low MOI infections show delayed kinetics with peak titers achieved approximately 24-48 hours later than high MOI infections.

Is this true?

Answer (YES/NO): NO